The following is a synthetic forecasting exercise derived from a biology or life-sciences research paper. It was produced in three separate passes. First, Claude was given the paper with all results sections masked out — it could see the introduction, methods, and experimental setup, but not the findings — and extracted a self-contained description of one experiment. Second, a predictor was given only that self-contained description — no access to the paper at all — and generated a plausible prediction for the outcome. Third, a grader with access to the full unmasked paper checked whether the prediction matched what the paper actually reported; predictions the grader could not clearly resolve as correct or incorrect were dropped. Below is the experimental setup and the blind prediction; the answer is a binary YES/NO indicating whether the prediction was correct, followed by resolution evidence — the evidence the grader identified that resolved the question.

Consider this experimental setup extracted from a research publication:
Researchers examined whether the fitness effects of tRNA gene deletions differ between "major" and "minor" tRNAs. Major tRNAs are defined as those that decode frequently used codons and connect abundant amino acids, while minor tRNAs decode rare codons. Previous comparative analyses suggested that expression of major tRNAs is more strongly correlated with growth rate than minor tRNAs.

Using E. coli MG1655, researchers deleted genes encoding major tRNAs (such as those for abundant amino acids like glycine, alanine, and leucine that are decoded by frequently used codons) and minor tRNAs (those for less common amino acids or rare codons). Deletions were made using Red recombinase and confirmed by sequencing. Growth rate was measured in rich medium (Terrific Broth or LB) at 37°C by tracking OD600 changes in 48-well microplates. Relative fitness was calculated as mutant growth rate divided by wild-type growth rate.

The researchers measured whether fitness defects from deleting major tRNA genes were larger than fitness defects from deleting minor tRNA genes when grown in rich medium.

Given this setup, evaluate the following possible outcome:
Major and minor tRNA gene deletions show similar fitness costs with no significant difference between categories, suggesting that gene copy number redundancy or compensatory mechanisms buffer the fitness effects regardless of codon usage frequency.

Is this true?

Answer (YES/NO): NO